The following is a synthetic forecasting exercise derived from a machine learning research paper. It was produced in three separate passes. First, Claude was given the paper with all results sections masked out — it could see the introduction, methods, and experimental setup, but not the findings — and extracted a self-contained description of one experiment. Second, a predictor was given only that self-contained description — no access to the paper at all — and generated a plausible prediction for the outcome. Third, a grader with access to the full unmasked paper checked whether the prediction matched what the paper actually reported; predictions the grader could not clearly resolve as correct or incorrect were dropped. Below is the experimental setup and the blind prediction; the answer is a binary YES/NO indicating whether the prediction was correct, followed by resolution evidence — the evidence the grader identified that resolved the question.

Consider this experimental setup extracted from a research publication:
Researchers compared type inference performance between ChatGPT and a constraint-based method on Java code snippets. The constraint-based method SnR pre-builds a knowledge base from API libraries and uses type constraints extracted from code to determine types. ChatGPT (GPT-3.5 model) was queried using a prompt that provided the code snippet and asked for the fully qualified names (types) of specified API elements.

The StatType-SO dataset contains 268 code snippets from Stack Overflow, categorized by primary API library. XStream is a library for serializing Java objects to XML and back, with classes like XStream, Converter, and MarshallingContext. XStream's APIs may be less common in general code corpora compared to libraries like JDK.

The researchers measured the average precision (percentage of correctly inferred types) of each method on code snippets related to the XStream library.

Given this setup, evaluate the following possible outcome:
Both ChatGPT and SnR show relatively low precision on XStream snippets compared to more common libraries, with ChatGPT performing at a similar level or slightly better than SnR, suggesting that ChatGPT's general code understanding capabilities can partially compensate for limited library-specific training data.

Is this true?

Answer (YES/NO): NO